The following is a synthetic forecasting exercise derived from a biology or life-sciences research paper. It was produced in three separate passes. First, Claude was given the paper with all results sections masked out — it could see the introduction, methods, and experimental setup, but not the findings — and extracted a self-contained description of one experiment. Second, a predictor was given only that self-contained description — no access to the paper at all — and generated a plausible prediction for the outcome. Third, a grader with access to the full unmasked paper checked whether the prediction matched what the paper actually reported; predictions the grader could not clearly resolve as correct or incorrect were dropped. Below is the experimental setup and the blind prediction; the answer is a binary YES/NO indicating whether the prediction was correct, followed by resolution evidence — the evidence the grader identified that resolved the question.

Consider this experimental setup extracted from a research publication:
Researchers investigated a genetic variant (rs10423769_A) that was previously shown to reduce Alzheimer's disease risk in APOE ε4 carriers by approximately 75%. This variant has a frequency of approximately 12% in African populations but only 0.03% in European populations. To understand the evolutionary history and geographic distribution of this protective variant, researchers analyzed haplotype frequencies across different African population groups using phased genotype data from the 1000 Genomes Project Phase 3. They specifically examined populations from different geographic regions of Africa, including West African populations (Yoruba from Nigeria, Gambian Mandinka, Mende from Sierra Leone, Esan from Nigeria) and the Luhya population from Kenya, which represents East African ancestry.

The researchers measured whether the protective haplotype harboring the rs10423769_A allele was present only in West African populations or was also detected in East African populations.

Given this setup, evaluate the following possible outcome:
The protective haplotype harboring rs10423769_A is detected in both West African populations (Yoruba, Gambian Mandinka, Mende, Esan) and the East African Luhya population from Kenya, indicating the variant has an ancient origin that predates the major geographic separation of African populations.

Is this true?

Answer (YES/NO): YES